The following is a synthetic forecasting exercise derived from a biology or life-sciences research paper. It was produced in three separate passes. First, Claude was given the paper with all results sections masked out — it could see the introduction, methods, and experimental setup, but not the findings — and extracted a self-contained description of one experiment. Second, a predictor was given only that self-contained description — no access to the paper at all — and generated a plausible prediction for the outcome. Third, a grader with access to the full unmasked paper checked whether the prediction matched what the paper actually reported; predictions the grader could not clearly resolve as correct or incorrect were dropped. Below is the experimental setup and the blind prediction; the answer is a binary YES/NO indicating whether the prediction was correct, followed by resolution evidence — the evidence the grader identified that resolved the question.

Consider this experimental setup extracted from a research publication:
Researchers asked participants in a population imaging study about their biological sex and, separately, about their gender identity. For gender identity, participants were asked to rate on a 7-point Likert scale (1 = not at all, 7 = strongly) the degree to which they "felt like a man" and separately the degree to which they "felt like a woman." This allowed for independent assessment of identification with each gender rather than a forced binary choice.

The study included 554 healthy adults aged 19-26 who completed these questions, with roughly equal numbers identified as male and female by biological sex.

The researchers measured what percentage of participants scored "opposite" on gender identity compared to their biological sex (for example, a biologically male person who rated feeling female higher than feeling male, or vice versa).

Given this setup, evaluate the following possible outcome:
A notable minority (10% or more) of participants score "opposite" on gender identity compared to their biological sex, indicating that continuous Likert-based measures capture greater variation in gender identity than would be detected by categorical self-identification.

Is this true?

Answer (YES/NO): NO